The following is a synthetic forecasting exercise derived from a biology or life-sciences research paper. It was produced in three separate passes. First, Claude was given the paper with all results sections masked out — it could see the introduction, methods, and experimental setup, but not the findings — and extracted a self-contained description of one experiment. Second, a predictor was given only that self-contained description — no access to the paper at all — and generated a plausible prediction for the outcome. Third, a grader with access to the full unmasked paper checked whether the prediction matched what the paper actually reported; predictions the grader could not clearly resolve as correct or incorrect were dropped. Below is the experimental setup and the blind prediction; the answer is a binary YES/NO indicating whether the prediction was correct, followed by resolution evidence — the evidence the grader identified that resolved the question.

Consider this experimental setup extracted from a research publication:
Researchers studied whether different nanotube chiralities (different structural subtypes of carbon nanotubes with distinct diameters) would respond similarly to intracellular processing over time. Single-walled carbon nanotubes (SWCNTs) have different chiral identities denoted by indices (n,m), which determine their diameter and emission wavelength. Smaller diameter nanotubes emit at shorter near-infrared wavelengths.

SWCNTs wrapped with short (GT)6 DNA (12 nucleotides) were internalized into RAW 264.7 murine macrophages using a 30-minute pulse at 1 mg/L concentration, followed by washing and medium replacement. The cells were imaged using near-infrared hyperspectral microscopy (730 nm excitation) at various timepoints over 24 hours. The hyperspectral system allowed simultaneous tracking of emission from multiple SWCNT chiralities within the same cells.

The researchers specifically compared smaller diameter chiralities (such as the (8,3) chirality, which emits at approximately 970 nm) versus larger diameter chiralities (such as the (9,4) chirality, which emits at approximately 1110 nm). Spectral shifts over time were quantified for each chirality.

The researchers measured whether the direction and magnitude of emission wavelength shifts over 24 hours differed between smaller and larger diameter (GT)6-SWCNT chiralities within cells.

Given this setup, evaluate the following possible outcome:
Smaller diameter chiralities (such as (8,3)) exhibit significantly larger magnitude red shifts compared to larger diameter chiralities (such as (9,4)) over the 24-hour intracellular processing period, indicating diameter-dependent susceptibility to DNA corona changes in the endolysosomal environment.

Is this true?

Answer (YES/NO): NO